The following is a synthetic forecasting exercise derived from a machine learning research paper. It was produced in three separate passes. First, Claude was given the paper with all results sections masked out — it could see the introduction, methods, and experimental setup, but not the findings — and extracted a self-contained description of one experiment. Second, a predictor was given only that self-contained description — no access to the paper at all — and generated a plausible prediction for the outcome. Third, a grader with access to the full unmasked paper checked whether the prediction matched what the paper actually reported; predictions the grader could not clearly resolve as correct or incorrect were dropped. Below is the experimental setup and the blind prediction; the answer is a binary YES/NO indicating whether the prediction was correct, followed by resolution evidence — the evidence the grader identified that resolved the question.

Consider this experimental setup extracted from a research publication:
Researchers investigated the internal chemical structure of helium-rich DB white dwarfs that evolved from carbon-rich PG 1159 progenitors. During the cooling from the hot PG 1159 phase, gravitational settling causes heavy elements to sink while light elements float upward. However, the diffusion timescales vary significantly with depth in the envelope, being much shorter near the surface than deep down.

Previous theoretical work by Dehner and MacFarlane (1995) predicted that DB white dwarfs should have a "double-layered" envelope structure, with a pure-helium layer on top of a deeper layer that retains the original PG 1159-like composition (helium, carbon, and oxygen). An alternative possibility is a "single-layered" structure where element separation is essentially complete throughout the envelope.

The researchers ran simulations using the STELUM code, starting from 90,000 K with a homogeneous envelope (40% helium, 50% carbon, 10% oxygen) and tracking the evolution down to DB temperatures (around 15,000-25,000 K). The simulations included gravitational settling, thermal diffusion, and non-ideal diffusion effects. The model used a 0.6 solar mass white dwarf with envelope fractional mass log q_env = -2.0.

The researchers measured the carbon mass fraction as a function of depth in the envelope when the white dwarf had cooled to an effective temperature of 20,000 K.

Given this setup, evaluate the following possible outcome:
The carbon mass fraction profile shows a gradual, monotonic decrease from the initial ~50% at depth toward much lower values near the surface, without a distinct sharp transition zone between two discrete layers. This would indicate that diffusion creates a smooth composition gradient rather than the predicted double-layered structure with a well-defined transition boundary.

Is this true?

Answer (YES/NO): NO